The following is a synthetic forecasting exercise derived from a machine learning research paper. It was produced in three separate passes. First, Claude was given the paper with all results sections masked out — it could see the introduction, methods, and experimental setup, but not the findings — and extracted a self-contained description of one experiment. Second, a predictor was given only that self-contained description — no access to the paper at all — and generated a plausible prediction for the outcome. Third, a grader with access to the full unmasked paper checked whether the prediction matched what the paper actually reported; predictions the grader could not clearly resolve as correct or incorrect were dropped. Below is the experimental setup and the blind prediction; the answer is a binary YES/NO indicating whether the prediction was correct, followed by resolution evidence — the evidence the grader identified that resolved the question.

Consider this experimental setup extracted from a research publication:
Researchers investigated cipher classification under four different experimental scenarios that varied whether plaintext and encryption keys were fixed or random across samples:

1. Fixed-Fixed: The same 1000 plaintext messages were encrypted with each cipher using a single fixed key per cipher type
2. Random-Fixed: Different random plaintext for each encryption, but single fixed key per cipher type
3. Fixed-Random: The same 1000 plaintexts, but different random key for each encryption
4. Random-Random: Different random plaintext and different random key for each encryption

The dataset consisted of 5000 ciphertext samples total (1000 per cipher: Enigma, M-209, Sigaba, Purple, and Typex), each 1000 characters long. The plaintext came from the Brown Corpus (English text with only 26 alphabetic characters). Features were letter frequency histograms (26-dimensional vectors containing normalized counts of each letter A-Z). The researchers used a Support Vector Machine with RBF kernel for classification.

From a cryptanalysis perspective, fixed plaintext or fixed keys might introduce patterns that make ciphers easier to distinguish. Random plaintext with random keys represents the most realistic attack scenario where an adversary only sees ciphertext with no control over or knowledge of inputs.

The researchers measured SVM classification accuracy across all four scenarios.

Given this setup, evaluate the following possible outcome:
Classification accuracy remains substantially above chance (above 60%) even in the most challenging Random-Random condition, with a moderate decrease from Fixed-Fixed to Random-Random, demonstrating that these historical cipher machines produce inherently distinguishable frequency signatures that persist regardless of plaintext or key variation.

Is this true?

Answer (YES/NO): NO